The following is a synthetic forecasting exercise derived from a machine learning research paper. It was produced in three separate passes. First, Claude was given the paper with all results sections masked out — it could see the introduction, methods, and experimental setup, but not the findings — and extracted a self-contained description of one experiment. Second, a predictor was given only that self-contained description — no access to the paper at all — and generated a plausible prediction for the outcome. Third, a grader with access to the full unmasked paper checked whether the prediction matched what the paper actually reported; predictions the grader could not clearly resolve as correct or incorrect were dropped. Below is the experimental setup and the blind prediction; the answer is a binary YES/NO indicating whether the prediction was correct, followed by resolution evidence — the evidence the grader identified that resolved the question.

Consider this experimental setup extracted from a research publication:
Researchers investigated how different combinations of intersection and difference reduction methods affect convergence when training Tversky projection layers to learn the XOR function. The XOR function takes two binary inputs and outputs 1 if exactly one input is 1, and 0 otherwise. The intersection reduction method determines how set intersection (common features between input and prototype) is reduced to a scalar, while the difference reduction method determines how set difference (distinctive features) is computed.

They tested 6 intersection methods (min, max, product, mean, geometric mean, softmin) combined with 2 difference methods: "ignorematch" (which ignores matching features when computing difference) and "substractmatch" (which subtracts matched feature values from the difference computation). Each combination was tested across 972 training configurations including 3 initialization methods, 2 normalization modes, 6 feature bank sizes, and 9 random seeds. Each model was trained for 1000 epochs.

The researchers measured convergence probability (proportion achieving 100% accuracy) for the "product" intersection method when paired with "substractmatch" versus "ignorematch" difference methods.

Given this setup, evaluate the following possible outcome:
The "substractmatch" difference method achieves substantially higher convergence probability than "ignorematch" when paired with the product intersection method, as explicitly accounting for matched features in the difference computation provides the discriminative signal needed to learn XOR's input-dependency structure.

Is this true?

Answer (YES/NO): YES